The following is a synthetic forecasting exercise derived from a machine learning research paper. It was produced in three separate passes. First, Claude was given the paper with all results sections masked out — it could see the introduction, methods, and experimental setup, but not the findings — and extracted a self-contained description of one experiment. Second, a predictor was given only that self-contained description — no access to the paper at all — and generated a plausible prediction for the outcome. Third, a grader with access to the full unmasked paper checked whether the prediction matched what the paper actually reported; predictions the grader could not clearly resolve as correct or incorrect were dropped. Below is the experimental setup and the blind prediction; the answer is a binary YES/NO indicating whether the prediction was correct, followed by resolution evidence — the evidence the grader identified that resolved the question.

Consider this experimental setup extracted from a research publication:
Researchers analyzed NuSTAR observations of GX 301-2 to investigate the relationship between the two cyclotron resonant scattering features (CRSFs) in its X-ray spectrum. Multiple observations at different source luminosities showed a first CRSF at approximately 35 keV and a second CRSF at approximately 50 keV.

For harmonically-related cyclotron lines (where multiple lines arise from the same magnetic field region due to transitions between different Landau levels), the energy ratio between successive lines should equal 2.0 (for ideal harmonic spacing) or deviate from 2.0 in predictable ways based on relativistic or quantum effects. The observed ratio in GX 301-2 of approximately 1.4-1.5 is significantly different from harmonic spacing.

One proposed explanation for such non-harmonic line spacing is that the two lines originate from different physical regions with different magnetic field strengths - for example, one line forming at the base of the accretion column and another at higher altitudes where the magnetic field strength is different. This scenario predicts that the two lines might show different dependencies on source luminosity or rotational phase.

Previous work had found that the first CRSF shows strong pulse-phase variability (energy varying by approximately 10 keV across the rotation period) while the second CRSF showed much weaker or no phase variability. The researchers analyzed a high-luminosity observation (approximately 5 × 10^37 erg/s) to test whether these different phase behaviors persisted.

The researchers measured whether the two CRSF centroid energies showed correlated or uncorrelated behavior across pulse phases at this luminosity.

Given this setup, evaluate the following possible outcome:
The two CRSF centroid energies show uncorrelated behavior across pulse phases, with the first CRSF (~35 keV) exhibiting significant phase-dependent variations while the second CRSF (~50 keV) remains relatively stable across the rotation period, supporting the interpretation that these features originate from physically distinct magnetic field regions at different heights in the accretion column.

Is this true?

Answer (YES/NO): NO